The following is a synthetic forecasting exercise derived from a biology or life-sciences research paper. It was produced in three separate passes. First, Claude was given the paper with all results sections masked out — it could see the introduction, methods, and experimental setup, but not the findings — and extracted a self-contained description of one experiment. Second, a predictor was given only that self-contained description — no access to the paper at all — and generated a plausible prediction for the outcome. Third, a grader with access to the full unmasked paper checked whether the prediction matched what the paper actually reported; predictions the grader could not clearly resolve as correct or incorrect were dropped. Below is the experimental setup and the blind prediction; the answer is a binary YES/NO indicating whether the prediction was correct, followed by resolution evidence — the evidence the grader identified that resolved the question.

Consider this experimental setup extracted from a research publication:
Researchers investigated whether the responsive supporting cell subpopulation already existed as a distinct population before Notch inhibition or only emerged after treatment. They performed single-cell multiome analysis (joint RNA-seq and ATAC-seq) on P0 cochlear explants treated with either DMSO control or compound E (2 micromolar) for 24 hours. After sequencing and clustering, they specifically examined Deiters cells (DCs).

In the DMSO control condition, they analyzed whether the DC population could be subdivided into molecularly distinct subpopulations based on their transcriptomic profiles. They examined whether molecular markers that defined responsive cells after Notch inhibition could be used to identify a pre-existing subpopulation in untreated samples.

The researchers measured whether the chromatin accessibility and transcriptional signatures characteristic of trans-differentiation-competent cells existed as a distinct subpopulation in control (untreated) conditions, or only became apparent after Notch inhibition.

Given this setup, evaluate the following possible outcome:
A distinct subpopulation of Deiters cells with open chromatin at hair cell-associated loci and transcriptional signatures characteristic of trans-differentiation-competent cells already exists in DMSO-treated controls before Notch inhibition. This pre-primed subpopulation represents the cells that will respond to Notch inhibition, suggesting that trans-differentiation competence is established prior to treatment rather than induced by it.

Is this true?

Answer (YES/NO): NO